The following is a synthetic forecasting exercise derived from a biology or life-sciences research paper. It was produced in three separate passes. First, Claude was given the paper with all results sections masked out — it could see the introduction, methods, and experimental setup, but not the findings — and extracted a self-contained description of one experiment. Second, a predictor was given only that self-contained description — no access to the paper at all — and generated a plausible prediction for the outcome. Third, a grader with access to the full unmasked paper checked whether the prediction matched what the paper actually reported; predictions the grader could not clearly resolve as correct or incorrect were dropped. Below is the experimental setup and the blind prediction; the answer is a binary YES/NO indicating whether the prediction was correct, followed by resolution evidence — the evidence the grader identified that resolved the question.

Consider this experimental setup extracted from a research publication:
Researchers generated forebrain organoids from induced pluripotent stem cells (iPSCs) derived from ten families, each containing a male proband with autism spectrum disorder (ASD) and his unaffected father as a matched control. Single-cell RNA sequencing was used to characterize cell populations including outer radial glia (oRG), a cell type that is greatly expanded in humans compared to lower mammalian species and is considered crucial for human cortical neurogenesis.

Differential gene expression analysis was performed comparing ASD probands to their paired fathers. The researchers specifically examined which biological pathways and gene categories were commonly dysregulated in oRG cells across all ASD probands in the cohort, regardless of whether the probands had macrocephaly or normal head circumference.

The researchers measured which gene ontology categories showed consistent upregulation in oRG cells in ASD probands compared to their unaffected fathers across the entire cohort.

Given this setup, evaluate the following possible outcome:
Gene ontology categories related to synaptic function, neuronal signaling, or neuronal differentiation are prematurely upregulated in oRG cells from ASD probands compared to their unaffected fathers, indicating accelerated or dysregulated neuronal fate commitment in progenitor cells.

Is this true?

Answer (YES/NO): NO